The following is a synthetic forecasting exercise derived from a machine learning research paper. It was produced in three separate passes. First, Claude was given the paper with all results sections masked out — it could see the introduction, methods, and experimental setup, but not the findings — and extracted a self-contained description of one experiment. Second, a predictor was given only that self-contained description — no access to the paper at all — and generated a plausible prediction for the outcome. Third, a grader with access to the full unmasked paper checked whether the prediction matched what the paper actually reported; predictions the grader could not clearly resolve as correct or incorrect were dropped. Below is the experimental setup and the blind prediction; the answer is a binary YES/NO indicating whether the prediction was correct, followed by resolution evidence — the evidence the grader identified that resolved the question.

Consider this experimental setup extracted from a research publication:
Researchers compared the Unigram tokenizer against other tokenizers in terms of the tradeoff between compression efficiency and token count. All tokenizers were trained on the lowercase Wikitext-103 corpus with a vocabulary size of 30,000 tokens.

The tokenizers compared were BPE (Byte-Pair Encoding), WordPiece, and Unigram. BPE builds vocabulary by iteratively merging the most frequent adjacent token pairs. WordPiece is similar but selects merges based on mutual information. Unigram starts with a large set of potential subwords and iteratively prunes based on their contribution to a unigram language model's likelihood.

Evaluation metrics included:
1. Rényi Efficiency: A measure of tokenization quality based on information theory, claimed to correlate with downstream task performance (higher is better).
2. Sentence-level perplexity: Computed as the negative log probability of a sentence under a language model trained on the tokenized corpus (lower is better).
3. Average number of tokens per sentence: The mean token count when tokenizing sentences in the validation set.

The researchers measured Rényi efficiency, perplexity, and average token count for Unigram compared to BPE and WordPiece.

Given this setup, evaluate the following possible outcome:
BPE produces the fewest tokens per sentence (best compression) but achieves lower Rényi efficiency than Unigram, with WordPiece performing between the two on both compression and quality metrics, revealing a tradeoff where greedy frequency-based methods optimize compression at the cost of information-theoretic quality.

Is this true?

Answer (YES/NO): NO